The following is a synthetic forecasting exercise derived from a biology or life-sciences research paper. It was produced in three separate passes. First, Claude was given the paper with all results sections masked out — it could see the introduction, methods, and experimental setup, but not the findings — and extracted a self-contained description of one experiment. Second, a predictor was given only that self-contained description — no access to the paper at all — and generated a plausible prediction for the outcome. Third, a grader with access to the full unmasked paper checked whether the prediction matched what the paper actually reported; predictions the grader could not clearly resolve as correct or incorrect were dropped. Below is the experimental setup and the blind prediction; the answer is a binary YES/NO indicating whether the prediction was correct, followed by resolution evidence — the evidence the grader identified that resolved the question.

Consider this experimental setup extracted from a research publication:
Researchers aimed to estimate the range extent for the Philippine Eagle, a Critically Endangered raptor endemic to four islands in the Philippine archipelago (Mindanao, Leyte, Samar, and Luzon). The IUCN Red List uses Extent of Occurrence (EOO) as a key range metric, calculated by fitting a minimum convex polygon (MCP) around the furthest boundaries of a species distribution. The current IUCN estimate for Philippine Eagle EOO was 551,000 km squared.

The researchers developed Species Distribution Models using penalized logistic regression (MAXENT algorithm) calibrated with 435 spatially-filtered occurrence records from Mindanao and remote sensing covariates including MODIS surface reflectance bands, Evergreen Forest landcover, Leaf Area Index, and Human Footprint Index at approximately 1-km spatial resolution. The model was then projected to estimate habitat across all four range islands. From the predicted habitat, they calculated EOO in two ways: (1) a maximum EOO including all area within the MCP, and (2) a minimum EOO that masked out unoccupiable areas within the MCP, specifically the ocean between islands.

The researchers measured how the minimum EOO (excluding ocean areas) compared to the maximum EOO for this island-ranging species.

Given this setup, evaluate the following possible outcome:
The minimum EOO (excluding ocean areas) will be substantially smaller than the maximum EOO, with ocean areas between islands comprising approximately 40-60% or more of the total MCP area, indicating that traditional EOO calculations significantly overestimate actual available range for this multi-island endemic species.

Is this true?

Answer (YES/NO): YES